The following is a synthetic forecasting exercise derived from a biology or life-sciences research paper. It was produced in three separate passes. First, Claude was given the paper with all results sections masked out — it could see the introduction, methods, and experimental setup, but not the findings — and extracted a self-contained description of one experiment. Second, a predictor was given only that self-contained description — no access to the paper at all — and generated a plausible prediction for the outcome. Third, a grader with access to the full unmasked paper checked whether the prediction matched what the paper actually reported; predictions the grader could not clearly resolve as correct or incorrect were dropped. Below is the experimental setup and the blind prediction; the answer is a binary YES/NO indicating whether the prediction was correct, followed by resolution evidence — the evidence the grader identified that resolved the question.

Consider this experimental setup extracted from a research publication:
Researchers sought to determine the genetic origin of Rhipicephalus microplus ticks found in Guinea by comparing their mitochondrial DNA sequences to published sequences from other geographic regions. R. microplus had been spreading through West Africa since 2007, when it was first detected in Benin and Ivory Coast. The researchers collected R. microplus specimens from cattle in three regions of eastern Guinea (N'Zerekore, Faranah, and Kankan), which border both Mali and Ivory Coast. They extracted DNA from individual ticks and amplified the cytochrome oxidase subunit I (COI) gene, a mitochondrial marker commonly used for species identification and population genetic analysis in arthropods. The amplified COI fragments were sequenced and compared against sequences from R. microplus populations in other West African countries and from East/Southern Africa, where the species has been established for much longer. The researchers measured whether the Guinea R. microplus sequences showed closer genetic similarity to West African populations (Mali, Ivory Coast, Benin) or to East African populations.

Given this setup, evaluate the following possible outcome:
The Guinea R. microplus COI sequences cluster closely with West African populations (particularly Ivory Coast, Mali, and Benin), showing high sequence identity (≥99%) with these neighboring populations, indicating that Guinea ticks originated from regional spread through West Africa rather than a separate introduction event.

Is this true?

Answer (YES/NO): YES